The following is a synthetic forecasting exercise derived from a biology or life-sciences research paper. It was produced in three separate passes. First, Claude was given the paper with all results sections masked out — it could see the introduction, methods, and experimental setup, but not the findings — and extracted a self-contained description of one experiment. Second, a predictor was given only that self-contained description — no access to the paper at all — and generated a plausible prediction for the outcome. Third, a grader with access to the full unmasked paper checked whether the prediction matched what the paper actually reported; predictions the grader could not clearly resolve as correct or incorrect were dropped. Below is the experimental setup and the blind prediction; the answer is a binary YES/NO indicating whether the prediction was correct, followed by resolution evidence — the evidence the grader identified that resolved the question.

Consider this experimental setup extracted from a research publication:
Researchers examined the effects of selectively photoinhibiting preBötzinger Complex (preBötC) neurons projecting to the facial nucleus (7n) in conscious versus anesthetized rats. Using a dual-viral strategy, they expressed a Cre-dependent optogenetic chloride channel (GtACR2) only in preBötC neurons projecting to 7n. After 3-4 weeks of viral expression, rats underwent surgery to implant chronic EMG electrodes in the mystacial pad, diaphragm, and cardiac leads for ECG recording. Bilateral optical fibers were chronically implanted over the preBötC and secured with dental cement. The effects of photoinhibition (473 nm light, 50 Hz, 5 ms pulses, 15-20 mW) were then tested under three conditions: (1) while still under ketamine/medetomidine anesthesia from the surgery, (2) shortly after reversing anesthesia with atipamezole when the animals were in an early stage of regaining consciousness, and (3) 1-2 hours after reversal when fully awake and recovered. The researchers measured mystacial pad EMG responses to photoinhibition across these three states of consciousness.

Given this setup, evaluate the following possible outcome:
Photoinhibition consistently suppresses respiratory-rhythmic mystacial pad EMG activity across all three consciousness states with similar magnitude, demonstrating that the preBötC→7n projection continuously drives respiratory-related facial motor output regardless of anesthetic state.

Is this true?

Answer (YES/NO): NO